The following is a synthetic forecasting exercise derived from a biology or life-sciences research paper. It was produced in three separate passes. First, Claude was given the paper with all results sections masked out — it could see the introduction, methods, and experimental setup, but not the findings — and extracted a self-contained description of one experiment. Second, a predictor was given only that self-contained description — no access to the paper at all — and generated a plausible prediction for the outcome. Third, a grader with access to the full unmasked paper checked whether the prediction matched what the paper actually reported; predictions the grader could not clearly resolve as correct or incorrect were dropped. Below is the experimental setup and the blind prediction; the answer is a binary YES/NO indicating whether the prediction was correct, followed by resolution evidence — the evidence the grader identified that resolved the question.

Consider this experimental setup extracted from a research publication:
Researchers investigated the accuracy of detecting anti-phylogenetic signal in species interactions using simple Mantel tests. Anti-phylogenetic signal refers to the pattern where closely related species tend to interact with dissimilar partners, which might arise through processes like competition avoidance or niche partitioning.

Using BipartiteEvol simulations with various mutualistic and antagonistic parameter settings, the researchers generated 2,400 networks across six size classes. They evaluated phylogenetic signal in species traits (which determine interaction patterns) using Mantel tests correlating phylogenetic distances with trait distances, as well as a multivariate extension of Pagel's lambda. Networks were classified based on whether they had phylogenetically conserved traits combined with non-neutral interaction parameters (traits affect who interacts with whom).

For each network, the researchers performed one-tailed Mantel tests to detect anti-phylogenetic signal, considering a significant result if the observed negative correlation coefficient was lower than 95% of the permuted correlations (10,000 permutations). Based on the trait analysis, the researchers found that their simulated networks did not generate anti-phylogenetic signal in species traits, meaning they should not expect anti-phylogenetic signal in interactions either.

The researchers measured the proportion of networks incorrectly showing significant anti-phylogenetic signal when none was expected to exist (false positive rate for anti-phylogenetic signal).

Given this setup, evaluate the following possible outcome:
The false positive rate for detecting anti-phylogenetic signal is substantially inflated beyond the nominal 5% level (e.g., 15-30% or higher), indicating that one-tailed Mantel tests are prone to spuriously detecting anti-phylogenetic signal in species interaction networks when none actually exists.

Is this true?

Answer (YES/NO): NO